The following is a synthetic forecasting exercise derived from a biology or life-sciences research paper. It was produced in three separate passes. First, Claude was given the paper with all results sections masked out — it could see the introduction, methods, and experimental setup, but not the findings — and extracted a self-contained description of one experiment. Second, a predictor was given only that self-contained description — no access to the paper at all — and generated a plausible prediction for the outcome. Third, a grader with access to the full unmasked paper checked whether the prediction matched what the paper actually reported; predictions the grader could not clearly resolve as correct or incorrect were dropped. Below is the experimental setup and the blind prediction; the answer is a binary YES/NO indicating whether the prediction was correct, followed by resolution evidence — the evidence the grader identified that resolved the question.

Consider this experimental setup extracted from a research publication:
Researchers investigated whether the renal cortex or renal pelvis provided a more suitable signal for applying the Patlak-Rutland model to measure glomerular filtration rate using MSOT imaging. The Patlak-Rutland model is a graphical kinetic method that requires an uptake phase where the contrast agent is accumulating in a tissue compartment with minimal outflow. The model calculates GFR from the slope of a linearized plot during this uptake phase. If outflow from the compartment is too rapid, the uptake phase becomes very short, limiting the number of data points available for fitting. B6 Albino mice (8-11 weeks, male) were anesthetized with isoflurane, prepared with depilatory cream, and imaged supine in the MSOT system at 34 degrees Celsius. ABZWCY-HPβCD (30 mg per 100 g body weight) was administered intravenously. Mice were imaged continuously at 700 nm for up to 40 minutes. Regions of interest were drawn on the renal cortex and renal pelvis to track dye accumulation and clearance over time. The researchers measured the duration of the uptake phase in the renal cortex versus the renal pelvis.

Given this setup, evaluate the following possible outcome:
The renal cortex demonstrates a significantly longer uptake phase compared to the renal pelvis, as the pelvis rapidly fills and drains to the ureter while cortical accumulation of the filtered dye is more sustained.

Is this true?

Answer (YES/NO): NO